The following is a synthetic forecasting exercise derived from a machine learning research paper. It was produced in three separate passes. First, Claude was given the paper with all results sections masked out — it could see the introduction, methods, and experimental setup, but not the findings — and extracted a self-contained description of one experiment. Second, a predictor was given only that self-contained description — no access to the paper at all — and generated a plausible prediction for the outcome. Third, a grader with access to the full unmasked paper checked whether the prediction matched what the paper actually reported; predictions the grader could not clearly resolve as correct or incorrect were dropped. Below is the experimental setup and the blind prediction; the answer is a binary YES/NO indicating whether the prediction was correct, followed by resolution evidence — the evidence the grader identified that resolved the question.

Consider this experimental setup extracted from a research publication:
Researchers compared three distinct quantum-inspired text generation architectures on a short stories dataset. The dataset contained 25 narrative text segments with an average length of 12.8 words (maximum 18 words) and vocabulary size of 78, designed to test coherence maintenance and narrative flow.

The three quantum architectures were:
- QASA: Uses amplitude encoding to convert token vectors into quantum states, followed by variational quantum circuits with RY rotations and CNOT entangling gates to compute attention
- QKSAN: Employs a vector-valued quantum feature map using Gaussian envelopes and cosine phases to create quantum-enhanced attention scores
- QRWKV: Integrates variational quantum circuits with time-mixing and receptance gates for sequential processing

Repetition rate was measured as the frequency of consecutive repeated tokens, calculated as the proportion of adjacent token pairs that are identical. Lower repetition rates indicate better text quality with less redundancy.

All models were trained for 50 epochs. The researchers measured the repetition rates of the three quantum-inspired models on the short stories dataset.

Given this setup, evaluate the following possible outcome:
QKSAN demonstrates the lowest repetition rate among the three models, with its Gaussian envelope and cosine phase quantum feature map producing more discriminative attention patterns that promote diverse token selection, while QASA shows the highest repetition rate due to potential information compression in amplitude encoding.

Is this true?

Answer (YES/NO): NO